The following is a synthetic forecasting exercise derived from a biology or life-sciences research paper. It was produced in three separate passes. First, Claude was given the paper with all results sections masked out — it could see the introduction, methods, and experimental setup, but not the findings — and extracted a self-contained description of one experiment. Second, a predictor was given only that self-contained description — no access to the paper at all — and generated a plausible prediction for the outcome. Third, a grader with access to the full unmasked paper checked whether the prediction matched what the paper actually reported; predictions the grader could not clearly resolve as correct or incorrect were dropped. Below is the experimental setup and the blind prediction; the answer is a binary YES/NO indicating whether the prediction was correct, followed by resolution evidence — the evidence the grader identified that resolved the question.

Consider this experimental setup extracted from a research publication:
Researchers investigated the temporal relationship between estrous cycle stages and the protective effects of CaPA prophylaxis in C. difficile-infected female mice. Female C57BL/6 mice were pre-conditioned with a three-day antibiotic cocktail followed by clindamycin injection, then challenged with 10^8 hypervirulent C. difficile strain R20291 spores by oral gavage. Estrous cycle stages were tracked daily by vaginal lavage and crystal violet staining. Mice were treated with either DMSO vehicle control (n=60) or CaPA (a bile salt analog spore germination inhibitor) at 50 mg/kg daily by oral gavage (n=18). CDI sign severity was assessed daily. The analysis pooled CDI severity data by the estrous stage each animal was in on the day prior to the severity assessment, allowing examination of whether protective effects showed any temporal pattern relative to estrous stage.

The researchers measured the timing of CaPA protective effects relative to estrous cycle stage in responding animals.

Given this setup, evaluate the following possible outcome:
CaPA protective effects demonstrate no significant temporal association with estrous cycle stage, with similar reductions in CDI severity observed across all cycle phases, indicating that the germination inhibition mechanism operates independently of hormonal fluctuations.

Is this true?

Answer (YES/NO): NO